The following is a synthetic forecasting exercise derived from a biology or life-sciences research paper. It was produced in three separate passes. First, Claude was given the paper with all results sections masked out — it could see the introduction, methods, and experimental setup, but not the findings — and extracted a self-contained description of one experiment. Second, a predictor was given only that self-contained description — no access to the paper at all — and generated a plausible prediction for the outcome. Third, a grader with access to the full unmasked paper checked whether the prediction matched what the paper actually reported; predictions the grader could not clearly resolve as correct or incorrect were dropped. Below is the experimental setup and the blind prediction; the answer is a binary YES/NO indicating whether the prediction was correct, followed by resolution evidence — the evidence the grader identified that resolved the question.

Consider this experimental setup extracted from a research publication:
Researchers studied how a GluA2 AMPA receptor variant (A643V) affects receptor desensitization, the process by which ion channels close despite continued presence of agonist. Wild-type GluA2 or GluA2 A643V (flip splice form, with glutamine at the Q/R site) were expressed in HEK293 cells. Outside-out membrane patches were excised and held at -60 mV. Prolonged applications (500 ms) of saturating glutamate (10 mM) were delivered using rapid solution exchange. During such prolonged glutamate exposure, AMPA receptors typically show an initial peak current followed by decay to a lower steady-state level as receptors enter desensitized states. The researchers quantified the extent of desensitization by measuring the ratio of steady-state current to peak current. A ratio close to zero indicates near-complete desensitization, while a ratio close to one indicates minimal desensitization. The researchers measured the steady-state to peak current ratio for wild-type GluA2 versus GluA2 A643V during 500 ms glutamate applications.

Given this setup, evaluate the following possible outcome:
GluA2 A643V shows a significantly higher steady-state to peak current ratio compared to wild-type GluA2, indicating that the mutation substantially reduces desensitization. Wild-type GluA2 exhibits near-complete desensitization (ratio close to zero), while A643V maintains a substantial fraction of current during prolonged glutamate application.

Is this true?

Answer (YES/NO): YES